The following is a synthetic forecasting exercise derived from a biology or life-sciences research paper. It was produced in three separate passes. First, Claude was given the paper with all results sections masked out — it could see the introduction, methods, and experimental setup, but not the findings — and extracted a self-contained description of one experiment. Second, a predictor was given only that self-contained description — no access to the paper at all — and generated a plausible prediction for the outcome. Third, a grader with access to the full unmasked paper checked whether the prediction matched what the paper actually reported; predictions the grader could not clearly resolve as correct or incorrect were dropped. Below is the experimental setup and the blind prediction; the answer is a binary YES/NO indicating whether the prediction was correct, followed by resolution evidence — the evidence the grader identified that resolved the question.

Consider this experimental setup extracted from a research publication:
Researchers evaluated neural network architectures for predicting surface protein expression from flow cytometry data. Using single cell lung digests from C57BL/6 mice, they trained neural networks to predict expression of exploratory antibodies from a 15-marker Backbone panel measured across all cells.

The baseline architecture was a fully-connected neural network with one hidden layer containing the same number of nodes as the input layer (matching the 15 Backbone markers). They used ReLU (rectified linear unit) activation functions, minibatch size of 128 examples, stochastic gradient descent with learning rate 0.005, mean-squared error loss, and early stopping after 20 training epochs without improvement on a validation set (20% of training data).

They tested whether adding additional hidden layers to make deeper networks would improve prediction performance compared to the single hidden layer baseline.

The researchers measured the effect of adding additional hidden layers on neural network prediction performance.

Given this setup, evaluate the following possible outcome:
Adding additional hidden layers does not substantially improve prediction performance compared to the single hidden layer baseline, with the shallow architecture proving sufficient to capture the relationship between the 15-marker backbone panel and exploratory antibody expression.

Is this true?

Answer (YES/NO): YES